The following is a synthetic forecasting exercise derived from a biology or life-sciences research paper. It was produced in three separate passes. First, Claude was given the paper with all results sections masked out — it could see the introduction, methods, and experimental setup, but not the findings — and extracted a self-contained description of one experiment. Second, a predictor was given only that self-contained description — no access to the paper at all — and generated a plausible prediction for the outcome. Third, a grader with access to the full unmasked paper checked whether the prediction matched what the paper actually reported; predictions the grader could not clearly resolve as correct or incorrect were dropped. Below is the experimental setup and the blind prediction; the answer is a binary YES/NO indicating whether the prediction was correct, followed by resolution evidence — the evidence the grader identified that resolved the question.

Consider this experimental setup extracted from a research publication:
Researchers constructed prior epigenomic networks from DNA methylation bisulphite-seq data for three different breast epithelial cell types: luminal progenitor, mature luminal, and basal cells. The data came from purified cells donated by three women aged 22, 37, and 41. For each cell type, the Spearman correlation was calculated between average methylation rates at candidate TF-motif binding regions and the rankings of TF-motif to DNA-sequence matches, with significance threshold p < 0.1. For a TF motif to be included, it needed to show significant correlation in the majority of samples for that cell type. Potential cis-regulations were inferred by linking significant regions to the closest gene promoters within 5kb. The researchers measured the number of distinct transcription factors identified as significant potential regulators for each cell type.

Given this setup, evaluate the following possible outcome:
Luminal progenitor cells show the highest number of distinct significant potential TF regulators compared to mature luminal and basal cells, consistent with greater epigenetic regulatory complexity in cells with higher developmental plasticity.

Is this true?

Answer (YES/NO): YES